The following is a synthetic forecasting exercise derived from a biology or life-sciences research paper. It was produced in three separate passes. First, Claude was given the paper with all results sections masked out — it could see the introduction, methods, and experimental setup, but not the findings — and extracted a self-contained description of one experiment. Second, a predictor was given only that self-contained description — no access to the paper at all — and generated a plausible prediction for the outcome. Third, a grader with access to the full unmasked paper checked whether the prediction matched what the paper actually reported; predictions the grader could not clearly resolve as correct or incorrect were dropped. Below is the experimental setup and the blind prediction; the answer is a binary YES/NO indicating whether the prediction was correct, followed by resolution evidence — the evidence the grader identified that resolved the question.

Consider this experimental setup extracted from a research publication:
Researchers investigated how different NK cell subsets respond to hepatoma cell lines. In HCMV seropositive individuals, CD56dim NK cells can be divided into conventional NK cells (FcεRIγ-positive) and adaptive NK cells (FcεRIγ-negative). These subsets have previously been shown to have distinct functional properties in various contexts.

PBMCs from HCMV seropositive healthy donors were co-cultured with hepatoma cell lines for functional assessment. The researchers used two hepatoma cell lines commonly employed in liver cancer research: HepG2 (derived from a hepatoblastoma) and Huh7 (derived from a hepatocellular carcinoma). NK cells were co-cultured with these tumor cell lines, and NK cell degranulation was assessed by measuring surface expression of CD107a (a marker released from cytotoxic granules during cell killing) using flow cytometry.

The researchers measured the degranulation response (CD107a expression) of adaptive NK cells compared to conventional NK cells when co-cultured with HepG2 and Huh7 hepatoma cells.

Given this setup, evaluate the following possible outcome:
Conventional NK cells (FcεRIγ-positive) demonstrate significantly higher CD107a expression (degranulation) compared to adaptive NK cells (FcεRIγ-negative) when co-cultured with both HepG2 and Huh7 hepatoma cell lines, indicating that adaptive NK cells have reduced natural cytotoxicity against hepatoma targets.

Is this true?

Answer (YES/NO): YES